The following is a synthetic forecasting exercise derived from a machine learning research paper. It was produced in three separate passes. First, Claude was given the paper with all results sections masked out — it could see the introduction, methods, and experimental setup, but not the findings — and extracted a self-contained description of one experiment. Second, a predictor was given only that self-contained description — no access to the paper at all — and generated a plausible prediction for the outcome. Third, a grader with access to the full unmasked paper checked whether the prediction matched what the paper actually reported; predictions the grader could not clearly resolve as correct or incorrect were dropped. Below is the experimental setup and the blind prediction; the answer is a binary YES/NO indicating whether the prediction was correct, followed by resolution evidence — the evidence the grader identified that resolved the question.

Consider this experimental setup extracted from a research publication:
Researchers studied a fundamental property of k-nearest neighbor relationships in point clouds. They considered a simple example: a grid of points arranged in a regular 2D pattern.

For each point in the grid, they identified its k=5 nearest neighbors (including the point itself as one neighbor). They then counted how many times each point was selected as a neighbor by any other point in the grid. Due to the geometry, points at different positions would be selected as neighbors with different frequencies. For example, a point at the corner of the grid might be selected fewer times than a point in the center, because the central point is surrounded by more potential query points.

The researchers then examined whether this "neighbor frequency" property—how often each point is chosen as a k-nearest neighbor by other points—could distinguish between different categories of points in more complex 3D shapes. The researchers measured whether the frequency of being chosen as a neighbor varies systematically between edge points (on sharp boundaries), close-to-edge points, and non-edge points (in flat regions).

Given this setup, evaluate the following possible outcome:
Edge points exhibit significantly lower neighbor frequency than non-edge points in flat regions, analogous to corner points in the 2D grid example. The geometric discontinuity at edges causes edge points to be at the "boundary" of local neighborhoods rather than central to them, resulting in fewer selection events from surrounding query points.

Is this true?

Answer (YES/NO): YES